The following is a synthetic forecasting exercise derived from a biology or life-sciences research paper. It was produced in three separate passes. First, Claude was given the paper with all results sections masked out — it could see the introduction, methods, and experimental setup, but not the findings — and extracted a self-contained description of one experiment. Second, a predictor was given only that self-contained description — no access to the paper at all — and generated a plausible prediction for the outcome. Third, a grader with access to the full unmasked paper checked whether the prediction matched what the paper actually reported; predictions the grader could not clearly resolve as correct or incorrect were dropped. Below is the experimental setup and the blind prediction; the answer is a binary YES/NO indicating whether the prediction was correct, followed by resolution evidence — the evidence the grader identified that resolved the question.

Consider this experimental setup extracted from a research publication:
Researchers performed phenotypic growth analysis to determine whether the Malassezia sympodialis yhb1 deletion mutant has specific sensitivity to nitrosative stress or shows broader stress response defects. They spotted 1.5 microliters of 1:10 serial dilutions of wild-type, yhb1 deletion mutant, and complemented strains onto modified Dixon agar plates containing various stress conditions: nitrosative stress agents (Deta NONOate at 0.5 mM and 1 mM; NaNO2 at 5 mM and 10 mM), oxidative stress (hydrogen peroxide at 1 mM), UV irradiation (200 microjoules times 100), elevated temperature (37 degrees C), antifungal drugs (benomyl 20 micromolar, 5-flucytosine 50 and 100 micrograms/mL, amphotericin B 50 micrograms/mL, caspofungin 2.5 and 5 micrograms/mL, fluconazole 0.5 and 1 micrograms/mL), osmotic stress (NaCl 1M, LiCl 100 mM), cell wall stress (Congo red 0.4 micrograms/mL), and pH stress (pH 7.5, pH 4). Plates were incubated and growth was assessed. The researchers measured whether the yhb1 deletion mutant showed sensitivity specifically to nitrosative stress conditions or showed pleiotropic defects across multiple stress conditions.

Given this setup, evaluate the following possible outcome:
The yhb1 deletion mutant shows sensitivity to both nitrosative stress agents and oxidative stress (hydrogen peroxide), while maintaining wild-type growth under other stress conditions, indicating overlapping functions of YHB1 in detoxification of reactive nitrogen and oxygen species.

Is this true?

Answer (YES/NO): NO